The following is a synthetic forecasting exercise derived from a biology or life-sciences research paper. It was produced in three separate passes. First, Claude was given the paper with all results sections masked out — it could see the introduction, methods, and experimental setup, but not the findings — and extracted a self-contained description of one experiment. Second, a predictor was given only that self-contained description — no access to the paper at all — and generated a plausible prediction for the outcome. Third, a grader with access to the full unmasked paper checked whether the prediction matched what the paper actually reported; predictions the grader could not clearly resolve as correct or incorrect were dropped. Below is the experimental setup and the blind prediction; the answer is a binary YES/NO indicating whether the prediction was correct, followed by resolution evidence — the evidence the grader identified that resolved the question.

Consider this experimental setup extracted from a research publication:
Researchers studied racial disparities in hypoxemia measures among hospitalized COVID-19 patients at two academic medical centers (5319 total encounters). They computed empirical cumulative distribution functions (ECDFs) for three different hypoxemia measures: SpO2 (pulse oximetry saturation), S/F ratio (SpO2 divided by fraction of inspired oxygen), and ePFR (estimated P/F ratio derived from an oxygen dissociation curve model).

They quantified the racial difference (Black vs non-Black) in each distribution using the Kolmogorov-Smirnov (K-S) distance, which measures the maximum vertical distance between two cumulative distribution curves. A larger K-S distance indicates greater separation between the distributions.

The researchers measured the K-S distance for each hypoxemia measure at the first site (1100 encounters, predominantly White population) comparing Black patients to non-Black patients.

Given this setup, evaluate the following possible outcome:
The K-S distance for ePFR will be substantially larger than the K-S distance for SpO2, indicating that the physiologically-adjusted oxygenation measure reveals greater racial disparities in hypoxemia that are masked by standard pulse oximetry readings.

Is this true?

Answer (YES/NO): YES